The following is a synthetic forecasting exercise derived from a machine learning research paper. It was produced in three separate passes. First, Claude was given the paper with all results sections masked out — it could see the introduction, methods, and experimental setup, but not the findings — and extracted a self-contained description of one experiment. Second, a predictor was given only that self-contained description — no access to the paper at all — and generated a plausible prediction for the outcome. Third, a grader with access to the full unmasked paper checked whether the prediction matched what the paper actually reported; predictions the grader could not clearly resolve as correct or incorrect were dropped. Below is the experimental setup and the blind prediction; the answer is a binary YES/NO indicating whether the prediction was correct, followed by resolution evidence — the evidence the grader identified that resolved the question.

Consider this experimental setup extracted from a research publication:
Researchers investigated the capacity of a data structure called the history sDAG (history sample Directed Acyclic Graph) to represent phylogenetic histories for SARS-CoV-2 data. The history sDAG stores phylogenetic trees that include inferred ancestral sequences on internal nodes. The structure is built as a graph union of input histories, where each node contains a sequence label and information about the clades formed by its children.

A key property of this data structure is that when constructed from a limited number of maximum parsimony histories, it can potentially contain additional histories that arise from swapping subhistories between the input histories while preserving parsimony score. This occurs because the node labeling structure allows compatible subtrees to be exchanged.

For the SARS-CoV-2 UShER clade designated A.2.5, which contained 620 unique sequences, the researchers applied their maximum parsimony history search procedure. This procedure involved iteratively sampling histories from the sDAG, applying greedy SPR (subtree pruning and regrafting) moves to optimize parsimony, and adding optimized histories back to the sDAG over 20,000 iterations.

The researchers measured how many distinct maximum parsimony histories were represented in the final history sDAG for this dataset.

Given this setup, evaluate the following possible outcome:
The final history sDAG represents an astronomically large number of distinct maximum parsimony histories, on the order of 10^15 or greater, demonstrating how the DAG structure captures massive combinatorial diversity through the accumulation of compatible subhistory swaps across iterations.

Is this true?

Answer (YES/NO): YES